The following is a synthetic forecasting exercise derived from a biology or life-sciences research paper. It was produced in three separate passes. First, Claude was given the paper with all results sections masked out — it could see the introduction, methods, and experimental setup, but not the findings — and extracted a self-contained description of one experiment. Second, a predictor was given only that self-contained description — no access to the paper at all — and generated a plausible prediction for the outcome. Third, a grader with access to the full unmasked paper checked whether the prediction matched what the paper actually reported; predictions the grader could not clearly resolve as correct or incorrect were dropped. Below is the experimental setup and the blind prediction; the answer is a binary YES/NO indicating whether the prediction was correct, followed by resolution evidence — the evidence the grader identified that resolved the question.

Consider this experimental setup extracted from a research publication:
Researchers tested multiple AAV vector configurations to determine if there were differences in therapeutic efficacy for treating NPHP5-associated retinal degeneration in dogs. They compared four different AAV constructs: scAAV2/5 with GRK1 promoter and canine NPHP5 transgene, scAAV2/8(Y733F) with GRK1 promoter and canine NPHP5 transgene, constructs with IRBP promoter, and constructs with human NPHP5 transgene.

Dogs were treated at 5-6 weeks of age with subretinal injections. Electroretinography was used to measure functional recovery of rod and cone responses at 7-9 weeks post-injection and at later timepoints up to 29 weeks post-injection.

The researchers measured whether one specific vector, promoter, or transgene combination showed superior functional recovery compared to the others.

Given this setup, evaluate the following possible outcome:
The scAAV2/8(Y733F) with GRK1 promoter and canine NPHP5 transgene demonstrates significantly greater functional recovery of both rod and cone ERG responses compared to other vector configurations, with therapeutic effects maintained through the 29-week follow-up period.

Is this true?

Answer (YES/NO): NO